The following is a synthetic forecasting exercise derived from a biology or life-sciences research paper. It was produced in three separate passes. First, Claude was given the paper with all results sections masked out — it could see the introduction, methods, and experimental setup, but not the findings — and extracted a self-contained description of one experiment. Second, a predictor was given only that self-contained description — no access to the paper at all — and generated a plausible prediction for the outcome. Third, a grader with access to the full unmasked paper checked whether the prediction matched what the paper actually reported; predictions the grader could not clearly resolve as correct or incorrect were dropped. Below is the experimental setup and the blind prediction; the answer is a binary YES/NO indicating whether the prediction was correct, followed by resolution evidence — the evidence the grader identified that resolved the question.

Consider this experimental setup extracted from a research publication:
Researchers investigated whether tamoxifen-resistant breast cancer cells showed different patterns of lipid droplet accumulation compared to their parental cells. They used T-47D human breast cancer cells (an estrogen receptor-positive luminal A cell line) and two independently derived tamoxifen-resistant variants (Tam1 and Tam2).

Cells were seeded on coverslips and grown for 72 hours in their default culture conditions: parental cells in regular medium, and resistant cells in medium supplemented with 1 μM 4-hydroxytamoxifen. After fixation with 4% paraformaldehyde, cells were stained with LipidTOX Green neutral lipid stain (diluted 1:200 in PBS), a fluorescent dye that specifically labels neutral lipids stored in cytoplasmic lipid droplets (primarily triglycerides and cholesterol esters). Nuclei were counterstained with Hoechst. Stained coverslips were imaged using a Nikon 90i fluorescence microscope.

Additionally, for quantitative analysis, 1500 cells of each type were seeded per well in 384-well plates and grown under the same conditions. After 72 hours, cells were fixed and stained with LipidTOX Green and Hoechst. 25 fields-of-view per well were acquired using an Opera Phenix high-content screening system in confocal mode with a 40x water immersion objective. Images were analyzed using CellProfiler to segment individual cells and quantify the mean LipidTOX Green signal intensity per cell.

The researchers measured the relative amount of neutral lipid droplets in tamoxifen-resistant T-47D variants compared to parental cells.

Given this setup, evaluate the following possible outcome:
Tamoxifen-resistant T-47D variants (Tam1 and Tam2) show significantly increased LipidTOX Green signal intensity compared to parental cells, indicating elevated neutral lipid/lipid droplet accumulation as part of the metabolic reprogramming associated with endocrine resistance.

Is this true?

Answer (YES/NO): YES